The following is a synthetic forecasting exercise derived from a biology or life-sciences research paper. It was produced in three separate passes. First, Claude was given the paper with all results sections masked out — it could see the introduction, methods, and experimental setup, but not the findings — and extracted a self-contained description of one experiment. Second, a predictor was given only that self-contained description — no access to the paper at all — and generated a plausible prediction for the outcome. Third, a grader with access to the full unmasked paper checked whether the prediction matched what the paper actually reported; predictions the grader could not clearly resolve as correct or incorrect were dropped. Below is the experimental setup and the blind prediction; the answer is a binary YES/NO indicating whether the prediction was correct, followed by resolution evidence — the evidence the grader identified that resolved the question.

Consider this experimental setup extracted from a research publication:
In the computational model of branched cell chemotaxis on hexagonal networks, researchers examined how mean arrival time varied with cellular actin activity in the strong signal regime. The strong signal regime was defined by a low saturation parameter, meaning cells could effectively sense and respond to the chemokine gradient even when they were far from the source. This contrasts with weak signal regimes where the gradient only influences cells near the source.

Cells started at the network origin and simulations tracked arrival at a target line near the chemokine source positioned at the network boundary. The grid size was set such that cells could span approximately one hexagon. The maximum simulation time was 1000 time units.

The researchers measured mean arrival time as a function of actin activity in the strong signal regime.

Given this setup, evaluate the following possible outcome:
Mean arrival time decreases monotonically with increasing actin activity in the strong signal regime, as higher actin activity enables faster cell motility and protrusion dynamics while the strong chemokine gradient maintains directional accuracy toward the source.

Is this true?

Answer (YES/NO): YES